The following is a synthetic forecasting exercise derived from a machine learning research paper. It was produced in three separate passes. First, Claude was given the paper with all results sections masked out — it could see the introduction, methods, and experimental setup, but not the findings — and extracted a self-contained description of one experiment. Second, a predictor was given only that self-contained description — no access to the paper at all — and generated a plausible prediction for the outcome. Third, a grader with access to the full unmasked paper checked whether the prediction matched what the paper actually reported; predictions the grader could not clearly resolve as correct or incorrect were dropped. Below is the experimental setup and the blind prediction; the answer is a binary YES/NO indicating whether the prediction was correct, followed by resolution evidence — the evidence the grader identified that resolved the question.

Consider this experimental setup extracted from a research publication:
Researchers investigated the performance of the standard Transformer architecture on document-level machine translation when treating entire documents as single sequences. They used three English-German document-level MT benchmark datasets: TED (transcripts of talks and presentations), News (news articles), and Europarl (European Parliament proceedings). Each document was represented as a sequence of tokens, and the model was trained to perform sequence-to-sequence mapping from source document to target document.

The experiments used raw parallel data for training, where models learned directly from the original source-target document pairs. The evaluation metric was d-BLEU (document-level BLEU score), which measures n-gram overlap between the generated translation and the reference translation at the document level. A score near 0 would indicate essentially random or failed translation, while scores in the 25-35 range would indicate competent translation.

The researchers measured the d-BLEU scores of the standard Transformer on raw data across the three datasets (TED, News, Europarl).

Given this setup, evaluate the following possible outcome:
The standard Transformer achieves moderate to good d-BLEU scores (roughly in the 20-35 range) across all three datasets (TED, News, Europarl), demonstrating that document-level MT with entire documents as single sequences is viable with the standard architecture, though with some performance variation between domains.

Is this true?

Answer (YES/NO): NO